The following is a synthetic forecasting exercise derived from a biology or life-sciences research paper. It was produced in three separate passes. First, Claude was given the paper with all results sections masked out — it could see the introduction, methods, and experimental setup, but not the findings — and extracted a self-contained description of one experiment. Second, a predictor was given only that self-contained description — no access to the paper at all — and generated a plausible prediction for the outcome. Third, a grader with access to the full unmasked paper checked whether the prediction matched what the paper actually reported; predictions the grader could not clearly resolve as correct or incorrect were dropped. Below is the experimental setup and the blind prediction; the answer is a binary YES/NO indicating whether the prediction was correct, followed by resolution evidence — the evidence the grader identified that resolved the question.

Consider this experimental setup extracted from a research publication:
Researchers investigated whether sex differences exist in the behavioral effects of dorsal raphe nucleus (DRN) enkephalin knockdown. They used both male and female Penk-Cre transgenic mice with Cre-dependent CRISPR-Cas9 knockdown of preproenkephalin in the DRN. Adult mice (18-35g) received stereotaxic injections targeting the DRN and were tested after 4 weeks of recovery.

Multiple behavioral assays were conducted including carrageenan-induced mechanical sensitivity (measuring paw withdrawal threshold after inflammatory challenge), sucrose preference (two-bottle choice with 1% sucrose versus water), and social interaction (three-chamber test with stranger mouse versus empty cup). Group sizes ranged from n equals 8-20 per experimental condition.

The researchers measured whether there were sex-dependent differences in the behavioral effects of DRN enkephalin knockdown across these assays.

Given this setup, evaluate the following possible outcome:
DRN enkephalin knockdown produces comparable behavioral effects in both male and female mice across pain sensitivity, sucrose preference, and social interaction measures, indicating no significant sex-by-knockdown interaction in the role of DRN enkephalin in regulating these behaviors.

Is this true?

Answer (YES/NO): YES